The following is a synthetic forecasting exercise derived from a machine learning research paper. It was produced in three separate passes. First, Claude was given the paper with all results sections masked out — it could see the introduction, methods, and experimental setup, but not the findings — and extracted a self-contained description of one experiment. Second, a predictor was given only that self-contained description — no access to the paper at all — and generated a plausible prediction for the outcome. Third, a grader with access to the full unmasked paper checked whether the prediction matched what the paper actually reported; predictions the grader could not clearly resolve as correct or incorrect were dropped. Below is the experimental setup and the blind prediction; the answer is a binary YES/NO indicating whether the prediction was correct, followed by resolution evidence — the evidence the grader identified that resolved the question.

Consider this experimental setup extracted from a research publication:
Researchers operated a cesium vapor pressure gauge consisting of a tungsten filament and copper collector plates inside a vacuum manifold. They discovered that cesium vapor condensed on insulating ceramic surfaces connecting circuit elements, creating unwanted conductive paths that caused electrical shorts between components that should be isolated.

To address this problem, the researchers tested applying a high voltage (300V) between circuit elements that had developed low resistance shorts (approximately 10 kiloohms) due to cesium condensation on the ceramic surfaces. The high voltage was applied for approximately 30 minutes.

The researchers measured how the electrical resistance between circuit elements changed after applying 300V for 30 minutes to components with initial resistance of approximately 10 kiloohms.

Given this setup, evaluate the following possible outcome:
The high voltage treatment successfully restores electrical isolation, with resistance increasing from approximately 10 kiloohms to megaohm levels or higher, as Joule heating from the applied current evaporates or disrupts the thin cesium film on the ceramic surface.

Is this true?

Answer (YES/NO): YES